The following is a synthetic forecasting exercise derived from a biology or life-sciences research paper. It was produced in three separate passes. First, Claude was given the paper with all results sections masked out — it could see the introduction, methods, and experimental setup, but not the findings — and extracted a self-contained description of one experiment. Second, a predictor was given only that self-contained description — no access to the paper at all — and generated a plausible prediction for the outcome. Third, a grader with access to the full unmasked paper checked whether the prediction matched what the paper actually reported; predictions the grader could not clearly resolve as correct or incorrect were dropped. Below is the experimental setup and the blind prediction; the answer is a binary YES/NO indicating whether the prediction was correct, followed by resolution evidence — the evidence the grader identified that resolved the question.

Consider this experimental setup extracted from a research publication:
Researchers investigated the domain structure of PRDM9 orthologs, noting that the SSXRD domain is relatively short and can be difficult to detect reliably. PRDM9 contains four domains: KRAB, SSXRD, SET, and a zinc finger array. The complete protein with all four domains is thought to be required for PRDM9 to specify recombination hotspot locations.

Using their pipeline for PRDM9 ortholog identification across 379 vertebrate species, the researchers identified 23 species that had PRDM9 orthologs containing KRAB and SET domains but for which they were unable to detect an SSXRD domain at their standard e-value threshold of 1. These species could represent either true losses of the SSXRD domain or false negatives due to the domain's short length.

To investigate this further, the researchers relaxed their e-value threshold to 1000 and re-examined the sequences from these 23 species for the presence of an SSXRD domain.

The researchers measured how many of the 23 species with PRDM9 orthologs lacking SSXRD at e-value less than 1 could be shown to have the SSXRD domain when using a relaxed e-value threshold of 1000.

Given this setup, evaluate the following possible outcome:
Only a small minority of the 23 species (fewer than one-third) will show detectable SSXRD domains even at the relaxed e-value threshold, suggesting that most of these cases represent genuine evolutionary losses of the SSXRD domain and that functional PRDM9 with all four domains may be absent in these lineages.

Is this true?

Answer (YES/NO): NO